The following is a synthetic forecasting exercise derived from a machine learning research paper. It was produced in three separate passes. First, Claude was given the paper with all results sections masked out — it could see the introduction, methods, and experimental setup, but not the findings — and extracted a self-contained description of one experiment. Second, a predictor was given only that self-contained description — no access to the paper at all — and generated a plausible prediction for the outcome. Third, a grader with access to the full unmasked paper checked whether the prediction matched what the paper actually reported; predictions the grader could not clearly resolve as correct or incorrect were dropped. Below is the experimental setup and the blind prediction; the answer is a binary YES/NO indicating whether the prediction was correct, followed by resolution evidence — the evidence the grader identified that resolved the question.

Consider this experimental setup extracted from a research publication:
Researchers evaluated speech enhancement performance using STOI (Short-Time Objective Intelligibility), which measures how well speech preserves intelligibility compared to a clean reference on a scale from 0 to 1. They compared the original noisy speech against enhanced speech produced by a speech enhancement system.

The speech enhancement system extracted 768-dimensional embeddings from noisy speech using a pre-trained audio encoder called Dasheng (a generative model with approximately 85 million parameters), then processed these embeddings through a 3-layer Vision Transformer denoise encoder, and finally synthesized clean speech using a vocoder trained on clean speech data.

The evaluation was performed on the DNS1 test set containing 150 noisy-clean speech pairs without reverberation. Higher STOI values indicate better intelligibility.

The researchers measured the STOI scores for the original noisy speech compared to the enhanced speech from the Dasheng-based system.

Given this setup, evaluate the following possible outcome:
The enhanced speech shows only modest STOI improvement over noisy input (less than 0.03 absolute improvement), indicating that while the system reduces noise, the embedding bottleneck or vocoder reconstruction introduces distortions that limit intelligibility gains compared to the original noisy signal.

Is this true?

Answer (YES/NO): NO